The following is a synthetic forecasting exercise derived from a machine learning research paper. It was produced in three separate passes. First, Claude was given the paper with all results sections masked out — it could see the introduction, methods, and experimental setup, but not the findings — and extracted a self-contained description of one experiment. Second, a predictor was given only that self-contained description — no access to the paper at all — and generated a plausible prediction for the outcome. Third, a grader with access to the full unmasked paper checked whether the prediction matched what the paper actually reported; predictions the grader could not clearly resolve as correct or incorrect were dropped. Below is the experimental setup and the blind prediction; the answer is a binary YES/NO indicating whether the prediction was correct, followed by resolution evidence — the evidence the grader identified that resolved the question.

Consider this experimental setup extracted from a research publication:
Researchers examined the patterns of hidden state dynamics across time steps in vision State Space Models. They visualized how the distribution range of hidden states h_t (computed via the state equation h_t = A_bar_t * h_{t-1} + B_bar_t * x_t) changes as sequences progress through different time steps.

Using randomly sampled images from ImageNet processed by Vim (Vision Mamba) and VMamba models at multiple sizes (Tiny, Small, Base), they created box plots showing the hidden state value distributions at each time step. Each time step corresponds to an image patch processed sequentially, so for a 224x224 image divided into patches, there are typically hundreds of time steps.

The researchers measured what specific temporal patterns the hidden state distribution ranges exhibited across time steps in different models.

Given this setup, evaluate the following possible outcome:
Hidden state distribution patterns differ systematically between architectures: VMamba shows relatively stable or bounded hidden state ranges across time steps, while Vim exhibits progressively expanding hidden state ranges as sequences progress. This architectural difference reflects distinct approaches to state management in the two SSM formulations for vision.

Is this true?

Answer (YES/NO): NO